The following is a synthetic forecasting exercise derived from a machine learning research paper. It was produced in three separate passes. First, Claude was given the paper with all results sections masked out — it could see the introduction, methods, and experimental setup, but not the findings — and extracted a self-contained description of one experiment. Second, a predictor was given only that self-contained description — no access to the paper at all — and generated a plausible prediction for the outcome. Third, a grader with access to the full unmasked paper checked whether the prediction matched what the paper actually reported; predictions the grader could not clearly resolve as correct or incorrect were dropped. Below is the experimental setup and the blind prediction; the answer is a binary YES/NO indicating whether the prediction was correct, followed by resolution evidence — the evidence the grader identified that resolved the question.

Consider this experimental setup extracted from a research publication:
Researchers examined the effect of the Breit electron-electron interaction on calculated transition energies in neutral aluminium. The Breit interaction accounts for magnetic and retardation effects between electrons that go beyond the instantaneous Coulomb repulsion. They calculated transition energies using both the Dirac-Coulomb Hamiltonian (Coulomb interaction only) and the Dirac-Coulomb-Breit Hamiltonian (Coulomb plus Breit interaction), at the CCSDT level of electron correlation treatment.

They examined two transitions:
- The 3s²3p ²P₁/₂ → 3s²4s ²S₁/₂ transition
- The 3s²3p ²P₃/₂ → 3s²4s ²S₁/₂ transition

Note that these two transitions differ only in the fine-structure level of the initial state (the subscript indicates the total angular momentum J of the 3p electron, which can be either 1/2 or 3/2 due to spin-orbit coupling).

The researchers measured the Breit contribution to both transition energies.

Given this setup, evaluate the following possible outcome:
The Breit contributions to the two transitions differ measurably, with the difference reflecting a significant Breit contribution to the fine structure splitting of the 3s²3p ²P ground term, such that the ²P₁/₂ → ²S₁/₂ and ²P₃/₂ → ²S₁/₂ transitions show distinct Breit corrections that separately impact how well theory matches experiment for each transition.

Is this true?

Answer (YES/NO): YES